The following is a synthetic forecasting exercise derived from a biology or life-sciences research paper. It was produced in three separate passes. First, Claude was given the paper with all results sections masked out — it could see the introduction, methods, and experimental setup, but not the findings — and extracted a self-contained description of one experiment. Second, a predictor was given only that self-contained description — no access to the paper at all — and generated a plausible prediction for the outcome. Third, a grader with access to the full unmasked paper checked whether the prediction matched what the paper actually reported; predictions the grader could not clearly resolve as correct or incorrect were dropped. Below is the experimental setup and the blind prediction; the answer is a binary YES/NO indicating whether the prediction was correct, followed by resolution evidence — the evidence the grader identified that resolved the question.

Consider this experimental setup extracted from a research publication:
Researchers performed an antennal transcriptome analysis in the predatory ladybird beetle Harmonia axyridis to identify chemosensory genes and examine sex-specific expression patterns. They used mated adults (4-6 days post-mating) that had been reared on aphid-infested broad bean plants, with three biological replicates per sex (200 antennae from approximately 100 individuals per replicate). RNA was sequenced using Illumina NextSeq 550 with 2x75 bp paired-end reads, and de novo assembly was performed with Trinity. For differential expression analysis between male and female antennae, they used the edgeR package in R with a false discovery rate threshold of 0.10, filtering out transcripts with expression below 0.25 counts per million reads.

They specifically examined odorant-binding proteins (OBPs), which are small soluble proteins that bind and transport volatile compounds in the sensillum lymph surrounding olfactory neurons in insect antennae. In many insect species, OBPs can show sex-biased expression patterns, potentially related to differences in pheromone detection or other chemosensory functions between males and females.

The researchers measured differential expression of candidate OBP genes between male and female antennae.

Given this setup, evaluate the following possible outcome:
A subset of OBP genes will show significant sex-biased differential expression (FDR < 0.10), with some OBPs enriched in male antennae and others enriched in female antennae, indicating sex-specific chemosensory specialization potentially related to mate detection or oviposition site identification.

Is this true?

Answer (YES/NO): NO